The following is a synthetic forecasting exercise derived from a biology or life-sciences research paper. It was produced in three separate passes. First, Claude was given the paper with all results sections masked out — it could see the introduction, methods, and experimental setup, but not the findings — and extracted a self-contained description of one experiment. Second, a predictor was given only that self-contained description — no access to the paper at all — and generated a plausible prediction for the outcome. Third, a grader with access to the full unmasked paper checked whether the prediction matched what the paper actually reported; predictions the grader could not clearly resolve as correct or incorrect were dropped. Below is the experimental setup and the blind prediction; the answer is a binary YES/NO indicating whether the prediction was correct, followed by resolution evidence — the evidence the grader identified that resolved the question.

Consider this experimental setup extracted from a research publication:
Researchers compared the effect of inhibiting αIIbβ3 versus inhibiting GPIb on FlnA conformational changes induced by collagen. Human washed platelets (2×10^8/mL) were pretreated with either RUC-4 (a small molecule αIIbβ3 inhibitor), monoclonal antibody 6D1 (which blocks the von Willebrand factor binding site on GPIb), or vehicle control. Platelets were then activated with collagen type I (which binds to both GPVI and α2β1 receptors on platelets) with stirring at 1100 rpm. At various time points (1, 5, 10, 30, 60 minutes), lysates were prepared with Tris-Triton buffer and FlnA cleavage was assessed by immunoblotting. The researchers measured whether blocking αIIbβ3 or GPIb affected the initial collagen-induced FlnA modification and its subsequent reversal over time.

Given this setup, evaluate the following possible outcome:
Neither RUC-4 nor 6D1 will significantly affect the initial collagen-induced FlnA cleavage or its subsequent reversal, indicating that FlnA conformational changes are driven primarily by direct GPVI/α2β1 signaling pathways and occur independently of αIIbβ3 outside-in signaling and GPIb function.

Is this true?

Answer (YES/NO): NO